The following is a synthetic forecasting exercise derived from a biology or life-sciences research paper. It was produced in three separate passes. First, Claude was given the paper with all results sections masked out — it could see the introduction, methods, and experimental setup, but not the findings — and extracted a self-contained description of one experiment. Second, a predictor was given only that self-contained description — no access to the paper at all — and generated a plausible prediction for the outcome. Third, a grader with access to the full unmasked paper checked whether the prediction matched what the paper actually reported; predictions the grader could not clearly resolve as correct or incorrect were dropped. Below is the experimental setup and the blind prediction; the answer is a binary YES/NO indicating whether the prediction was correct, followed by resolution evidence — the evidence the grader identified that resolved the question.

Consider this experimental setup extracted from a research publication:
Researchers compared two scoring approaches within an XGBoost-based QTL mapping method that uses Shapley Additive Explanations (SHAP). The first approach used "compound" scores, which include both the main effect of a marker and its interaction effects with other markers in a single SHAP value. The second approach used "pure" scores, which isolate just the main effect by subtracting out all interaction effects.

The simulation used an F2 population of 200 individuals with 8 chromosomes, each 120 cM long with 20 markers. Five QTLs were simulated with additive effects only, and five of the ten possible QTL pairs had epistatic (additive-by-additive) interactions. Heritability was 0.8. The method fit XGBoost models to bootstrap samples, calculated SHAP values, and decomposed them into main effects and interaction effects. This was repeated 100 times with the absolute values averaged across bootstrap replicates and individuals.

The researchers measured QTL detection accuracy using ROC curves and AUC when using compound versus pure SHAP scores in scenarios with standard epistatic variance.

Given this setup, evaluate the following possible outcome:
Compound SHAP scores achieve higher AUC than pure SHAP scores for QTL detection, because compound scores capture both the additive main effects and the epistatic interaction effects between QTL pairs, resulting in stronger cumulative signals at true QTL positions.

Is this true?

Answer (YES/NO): NO